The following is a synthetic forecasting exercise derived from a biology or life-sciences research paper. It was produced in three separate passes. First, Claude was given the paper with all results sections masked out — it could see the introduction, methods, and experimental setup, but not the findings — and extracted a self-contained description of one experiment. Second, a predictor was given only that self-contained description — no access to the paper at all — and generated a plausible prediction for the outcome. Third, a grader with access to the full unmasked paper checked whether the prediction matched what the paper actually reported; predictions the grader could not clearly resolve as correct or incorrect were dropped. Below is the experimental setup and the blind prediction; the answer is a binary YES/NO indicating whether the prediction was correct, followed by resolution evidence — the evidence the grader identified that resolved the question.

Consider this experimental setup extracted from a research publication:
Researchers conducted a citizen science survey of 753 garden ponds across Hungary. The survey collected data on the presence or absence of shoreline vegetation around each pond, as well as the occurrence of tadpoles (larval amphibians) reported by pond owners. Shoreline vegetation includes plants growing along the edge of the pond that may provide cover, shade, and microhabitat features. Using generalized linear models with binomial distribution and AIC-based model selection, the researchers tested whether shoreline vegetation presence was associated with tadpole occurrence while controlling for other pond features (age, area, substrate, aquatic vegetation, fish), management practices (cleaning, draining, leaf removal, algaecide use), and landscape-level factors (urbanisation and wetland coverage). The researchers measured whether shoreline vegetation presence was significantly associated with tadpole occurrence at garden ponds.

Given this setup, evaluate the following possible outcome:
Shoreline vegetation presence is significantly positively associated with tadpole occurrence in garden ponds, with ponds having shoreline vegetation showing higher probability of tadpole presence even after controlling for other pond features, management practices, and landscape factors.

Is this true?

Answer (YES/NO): YES